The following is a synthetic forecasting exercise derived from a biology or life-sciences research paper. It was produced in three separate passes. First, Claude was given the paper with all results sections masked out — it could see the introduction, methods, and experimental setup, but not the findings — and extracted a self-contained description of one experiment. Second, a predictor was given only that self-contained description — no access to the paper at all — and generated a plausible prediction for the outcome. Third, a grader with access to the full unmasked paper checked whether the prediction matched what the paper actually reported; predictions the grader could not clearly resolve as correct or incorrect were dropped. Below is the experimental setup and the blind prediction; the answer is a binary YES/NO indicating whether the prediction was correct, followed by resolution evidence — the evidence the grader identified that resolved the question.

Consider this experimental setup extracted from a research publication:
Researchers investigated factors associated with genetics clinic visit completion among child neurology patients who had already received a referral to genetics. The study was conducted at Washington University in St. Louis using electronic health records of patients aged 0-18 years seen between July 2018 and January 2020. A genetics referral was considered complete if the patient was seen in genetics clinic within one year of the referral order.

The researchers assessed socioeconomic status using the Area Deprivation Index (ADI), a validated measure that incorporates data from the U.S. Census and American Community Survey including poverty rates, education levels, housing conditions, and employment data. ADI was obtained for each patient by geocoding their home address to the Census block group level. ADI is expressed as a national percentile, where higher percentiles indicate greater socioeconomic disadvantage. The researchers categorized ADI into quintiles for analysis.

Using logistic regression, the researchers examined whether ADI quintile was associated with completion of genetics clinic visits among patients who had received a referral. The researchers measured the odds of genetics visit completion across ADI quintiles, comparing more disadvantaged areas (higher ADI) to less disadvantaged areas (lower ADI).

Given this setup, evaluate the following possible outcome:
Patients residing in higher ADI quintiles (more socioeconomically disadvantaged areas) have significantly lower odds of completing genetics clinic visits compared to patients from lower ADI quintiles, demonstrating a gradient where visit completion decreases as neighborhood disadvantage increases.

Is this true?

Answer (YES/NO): NO